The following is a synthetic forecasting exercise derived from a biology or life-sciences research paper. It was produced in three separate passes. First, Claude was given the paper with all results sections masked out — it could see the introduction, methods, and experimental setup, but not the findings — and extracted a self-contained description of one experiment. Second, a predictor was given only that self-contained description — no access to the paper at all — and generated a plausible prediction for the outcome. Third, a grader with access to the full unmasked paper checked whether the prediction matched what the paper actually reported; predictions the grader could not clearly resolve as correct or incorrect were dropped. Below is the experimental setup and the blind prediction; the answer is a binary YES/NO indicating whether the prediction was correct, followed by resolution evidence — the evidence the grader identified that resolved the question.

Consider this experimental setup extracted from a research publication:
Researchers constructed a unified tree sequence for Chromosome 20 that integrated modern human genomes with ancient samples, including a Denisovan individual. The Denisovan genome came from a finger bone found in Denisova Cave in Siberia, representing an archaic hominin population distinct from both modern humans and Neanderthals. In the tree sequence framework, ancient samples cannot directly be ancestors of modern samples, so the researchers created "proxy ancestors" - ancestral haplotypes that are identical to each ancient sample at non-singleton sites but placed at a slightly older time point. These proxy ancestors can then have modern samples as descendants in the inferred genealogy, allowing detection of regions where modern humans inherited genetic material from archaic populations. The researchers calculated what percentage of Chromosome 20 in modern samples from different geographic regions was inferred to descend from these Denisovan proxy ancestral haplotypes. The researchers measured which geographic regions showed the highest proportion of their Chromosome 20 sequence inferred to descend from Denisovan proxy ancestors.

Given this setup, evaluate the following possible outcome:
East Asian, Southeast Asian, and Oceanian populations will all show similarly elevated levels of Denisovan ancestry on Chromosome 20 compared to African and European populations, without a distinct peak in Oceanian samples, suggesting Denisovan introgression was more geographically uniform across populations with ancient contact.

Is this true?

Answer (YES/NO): NO